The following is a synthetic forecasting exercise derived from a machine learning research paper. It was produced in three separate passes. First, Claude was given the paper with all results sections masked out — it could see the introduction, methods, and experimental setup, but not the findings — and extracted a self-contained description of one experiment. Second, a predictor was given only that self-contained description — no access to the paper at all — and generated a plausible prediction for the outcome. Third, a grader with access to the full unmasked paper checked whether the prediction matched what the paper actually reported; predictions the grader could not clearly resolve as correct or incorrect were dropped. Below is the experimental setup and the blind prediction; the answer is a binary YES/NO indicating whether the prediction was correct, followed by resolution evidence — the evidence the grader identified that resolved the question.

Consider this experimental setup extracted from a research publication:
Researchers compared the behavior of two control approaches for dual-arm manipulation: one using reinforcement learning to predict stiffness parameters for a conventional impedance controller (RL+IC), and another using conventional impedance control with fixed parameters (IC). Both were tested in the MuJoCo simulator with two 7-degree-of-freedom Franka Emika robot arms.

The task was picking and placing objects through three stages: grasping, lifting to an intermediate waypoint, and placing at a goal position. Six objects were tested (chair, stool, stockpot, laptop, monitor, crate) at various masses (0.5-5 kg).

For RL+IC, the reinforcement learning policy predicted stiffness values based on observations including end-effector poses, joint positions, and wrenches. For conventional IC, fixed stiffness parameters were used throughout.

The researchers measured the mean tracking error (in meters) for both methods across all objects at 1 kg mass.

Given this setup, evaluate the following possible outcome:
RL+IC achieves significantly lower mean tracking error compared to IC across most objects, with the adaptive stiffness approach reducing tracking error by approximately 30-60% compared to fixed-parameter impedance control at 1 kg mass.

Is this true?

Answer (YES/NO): YES